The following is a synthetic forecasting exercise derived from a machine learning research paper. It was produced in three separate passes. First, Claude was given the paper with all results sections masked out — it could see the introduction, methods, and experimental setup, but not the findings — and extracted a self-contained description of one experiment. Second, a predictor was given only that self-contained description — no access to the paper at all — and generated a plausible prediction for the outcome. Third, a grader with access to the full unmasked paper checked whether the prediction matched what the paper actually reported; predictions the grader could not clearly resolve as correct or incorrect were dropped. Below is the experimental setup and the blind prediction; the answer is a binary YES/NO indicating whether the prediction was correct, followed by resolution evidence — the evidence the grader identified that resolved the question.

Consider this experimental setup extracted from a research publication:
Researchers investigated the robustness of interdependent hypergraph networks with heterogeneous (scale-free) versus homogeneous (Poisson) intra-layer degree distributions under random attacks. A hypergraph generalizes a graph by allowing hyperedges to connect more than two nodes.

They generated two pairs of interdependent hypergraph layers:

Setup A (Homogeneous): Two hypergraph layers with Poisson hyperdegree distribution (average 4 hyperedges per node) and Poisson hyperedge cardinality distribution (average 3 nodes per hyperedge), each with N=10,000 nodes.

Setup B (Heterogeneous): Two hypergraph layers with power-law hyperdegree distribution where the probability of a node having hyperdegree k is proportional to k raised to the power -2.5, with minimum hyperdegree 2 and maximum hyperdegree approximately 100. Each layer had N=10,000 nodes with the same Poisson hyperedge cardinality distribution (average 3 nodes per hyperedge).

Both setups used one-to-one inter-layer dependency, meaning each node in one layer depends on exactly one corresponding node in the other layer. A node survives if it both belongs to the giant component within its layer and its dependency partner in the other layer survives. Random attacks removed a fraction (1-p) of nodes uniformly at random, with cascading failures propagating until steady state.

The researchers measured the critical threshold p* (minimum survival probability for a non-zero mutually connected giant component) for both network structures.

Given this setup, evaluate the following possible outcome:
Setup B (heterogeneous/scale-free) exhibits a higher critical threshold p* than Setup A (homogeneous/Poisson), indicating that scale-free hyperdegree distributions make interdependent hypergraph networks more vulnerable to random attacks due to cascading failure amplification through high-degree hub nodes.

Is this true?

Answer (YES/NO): YES